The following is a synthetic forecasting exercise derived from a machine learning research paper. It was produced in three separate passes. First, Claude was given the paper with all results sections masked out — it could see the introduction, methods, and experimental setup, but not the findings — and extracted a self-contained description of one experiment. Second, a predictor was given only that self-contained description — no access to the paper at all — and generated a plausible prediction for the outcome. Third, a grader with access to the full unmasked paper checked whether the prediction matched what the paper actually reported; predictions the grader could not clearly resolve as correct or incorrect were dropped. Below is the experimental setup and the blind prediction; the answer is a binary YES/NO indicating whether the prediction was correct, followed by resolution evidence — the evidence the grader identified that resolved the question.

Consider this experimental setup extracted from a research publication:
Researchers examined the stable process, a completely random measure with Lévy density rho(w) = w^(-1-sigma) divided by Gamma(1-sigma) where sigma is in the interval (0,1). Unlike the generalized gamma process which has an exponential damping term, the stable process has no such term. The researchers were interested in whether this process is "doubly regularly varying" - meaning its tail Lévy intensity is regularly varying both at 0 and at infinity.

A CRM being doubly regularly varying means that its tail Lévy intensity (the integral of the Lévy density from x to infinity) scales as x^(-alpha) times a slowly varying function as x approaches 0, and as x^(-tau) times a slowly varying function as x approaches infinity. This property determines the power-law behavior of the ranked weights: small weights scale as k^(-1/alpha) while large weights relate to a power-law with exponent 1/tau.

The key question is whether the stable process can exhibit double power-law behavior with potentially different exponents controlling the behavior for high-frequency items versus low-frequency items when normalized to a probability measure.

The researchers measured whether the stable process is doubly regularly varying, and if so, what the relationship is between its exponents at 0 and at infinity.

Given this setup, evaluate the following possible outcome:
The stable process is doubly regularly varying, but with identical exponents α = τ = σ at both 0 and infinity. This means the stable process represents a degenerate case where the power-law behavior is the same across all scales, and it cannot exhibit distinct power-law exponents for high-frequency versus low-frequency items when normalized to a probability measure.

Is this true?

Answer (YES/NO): YES